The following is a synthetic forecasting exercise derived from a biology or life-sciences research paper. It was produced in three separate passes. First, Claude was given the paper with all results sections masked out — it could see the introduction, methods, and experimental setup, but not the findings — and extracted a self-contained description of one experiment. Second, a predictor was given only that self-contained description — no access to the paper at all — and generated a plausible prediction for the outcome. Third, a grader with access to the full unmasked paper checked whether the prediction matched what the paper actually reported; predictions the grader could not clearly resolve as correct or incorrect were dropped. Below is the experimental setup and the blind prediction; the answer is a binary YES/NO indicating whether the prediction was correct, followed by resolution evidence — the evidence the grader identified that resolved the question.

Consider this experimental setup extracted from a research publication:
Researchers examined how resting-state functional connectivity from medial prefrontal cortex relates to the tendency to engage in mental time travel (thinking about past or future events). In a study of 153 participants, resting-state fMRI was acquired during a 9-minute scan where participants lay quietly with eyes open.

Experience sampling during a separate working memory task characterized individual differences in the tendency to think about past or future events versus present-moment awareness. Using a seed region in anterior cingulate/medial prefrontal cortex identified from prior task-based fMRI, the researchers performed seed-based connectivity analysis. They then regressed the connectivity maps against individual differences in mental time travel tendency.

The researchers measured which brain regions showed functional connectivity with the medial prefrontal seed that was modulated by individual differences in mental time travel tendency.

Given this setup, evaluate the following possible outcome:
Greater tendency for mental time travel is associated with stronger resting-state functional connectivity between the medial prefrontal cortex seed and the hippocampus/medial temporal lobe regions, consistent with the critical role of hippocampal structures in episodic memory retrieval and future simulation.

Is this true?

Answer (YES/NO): YES